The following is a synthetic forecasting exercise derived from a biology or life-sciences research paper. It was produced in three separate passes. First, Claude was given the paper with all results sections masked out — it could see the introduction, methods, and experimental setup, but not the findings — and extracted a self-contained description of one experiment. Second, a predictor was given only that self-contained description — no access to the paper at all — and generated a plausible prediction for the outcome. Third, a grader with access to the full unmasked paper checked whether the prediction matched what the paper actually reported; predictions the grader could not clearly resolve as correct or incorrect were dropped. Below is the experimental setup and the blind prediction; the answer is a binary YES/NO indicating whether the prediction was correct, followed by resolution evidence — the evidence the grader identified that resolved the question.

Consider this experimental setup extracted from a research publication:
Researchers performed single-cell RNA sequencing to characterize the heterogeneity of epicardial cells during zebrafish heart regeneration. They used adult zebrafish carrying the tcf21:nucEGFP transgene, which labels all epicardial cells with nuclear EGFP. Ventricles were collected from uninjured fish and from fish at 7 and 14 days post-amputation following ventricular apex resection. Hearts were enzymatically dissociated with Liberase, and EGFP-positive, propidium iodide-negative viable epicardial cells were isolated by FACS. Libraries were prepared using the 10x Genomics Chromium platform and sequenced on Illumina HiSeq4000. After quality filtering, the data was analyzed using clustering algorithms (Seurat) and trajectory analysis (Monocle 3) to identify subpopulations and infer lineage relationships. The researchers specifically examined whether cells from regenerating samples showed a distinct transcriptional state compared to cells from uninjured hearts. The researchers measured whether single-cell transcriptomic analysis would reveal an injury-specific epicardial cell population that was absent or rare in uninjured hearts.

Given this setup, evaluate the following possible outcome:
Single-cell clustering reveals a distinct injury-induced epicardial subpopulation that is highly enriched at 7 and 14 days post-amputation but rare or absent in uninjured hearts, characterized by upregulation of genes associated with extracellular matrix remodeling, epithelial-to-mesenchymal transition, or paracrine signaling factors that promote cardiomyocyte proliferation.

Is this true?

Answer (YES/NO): NO